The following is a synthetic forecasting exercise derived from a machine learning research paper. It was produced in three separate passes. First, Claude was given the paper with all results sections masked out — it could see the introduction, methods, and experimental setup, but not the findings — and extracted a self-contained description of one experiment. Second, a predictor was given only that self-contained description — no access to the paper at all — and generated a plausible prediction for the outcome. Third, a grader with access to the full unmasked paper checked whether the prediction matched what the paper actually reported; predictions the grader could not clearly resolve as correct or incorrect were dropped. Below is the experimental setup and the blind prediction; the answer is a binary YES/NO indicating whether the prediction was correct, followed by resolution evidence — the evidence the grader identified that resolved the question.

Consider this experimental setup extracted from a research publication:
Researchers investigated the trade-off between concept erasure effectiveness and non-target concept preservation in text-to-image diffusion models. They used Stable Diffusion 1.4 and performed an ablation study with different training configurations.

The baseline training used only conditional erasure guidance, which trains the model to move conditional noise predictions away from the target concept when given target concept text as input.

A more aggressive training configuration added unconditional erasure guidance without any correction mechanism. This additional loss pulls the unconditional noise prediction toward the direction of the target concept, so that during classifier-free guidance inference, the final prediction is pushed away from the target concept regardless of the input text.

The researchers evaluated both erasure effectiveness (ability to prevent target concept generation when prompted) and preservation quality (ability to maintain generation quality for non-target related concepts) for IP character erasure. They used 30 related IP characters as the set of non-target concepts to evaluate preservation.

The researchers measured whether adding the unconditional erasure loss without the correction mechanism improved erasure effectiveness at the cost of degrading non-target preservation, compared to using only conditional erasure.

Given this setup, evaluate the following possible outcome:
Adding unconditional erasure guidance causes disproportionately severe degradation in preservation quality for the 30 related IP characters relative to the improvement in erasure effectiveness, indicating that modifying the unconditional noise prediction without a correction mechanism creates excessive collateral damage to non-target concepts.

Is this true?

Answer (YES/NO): NO